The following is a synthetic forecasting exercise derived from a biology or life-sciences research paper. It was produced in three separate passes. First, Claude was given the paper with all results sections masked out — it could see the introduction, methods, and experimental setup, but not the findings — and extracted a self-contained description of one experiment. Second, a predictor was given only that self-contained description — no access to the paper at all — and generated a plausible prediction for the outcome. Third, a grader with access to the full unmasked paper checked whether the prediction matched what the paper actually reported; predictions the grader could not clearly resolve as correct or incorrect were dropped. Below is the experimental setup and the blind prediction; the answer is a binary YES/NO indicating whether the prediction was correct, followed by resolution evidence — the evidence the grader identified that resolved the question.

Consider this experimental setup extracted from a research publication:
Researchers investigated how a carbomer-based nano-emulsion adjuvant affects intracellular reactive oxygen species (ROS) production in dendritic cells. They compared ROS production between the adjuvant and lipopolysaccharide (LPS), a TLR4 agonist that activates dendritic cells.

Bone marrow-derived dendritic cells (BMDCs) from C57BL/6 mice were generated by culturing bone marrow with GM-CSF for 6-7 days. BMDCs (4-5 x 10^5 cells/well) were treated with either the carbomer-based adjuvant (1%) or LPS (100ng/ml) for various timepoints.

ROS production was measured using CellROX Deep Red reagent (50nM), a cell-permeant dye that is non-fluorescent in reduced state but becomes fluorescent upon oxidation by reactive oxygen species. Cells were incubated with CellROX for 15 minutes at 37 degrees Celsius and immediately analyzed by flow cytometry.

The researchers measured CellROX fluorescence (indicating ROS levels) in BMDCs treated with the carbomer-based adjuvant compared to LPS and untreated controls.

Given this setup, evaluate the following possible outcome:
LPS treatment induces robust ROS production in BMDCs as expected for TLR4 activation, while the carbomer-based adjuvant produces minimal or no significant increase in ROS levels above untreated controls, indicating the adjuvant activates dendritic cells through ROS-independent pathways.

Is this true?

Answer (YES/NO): NO